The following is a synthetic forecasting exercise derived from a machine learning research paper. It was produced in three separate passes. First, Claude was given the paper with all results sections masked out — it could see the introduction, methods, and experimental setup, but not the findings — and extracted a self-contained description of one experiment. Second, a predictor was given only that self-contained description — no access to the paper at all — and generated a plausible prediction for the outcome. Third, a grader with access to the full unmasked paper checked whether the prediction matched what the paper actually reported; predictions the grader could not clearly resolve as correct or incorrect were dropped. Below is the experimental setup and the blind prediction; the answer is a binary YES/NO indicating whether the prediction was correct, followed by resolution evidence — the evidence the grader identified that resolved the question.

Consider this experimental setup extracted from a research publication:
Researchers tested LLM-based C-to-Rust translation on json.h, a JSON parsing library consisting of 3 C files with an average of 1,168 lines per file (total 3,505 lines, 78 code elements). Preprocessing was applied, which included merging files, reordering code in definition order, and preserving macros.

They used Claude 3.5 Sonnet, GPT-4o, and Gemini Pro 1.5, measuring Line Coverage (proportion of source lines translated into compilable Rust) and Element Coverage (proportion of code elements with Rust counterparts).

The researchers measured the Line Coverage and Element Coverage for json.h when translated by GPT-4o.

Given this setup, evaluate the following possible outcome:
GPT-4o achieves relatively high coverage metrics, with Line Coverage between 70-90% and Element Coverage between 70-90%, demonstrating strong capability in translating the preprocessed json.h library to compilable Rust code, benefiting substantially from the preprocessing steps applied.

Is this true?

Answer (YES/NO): NO